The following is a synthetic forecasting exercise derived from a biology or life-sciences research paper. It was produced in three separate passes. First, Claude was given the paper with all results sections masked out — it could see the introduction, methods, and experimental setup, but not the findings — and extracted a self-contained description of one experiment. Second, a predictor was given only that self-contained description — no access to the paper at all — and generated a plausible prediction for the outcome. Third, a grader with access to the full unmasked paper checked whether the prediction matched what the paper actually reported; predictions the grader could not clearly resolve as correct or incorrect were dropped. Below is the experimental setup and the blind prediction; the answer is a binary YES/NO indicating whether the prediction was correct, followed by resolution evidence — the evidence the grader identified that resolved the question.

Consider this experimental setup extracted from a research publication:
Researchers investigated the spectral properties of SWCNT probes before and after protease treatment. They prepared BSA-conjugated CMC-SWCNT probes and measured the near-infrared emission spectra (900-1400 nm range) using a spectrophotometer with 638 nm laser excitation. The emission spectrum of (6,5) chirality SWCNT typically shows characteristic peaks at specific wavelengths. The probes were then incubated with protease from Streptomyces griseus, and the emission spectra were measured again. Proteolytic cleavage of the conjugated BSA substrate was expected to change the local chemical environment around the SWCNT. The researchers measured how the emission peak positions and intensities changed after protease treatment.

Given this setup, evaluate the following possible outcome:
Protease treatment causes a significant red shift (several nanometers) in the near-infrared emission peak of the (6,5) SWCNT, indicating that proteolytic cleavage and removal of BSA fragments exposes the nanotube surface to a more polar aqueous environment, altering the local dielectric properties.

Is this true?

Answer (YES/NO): NO